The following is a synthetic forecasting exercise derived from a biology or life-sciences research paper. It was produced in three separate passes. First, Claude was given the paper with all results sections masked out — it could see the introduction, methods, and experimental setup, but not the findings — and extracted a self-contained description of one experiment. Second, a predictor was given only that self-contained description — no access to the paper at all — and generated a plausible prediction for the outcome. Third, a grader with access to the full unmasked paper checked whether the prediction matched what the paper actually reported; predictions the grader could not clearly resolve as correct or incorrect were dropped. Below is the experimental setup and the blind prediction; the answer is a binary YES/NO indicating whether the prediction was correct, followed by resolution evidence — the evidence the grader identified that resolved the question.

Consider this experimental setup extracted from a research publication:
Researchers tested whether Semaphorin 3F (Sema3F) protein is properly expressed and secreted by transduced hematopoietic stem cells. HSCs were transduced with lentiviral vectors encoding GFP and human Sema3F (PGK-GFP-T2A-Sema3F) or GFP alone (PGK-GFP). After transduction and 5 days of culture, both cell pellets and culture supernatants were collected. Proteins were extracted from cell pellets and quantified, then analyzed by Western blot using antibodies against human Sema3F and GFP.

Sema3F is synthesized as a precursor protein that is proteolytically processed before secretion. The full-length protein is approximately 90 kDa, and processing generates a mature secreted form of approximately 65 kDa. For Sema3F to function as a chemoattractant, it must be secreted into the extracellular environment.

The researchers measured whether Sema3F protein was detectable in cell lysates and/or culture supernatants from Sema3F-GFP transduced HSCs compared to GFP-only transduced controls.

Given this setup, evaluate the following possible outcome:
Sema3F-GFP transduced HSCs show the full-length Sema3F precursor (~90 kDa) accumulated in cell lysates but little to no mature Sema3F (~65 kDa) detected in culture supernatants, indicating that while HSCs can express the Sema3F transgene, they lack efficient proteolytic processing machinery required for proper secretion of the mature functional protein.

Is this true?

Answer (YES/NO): NO